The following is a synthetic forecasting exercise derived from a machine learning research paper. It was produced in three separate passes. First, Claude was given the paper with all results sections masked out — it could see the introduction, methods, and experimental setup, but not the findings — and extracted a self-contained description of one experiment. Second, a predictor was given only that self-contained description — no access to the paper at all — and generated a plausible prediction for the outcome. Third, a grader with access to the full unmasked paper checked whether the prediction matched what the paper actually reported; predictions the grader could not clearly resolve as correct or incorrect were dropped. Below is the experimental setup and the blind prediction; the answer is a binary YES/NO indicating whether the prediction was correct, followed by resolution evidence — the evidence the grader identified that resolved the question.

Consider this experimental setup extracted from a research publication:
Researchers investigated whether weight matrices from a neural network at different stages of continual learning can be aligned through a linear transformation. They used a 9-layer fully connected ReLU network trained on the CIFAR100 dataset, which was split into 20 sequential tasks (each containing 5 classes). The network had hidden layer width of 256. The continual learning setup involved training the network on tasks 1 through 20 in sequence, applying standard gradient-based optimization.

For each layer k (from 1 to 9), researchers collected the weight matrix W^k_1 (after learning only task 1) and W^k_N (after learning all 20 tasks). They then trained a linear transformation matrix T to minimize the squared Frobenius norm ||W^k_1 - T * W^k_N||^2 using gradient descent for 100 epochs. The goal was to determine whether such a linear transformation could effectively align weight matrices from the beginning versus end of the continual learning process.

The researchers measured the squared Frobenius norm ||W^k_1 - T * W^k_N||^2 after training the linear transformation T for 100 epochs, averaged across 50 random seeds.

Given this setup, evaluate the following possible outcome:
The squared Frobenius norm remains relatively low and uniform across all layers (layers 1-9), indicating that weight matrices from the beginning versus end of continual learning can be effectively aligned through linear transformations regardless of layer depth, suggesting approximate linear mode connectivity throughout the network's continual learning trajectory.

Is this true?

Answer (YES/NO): YES